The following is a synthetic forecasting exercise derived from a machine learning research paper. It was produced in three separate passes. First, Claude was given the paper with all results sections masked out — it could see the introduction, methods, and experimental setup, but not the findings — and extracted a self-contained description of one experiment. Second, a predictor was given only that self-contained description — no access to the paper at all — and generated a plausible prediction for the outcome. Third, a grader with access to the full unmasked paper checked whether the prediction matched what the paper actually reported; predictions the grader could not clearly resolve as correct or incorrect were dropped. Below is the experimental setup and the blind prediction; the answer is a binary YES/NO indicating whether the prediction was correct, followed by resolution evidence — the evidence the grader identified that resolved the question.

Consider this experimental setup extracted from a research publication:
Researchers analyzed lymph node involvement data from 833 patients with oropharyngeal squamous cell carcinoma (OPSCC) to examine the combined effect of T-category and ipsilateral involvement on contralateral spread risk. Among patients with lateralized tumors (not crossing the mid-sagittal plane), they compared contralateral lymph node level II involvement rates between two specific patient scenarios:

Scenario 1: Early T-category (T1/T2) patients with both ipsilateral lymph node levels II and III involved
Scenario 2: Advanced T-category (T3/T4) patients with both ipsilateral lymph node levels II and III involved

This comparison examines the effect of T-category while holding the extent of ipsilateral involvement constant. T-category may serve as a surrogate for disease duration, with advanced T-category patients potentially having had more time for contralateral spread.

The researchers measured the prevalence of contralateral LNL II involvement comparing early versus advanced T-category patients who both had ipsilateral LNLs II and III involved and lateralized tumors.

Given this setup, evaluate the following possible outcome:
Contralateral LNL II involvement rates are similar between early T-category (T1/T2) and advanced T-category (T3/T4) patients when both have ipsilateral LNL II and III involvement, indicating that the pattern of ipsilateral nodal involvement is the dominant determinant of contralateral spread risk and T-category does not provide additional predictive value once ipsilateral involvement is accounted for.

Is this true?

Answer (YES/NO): NO